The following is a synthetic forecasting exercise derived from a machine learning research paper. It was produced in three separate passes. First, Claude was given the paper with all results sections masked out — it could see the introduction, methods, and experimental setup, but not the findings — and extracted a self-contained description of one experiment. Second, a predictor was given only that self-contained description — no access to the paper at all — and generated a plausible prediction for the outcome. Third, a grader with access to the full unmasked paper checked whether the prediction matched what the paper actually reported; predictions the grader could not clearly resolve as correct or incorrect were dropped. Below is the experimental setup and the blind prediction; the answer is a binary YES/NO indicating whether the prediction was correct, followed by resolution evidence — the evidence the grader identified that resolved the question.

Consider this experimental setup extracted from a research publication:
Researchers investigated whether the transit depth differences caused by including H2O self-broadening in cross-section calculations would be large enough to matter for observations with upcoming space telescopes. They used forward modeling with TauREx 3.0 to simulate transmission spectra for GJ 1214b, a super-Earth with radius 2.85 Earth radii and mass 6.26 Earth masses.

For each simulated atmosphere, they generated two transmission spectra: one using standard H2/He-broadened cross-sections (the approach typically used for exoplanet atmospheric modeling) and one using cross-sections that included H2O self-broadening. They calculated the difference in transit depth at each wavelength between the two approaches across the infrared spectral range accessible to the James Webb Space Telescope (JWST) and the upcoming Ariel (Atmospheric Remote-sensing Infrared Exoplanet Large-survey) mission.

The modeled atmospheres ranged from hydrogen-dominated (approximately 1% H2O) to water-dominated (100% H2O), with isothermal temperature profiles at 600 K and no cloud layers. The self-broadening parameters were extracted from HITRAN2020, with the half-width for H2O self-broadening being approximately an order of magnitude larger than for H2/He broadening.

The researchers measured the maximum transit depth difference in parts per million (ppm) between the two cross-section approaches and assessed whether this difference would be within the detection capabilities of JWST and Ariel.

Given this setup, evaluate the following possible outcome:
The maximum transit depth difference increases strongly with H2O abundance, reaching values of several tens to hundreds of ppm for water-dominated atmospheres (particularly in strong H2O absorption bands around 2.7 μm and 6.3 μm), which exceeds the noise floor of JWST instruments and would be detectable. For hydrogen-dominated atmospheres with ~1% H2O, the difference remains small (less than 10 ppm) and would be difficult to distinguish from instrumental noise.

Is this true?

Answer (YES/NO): NO